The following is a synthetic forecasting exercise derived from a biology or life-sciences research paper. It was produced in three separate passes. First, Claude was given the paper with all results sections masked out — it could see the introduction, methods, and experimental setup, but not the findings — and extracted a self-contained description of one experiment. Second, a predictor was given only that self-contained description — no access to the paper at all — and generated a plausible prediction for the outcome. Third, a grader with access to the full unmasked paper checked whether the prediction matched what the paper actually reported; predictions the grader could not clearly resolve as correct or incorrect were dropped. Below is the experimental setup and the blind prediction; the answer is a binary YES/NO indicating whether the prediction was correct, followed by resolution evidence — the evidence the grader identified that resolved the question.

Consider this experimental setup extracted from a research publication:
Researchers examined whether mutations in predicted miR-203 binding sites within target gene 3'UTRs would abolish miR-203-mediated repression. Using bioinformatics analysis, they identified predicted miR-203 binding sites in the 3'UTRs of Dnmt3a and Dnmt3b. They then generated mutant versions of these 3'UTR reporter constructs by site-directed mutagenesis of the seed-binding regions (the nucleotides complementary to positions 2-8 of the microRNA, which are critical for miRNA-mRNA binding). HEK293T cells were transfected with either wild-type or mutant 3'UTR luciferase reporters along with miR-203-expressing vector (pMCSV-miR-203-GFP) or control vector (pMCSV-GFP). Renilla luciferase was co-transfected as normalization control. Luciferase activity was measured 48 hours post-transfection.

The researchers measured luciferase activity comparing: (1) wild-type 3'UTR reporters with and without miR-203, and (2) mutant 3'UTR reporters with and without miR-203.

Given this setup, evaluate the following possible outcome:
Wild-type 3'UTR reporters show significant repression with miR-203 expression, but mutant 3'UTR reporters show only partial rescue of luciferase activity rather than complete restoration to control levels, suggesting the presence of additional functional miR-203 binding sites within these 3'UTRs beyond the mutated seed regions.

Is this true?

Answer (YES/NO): NO